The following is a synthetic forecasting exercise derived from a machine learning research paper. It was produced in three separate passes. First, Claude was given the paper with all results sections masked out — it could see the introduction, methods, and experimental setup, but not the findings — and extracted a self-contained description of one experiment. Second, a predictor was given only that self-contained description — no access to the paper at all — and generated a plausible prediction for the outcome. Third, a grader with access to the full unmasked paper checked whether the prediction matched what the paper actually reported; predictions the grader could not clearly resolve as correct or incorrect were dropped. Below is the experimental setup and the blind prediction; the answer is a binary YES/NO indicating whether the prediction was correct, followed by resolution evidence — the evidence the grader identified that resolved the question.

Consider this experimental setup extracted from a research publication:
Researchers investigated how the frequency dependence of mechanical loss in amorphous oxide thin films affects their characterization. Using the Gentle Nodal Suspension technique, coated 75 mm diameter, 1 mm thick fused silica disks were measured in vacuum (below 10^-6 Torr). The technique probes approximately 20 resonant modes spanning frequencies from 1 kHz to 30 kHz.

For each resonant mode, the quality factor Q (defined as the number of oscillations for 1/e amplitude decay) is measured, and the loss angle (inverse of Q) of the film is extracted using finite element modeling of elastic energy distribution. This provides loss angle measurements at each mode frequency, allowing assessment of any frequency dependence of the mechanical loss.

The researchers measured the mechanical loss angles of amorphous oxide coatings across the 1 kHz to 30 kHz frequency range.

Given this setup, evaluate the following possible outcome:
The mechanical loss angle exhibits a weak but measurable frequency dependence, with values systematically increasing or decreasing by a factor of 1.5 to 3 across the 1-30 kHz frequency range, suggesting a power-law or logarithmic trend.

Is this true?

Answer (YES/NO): NO